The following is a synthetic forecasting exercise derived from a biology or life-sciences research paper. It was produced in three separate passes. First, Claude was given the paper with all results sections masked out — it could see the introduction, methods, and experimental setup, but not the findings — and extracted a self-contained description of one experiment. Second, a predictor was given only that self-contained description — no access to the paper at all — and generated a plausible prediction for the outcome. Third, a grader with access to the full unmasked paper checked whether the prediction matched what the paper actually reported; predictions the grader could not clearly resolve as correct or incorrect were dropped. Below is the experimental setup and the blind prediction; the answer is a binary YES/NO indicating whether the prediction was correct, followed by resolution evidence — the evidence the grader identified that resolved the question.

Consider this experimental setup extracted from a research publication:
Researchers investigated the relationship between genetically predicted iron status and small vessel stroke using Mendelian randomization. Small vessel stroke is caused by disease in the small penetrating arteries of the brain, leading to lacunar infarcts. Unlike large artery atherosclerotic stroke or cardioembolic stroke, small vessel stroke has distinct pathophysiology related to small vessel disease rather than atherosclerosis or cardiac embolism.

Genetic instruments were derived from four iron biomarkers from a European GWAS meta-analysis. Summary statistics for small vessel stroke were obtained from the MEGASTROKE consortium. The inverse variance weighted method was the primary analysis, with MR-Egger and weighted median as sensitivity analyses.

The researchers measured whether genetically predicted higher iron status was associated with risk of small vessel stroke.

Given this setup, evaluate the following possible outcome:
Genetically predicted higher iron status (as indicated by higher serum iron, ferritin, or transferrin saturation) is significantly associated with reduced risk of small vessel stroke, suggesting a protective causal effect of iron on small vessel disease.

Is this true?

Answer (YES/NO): NO